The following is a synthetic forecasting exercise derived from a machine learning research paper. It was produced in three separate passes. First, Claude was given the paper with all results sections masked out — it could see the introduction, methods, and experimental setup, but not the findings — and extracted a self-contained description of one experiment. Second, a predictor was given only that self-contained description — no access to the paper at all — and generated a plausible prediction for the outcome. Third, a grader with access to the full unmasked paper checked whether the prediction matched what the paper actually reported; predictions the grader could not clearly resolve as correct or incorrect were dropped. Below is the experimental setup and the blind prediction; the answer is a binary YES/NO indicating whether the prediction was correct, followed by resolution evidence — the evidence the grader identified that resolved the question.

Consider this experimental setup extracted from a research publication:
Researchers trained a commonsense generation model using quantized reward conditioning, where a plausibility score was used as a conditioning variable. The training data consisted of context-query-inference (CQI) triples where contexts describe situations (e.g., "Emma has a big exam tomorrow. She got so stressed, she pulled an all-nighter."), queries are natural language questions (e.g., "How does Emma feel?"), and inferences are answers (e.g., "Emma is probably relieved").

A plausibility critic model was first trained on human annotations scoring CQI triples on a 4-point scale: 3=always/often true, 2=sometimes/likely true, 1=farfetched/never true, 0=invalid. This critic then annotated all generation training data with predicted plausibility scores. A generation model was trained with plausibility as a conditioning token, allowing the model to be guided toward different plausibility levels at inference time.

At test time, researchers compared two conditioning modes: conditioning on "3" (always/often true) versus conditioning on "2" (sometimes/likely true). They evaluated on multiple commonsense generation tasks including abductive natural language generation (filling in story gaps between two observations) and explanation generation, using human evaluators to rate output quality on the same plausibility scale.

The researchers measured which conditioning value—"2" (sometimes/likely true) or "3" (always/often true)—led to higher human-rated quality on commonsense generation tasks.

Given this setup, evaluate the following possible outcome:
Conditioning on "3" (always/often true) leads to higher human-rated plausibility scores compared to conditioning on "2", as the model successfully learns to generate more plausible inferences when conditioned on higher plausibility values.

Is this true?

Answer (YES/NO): NO